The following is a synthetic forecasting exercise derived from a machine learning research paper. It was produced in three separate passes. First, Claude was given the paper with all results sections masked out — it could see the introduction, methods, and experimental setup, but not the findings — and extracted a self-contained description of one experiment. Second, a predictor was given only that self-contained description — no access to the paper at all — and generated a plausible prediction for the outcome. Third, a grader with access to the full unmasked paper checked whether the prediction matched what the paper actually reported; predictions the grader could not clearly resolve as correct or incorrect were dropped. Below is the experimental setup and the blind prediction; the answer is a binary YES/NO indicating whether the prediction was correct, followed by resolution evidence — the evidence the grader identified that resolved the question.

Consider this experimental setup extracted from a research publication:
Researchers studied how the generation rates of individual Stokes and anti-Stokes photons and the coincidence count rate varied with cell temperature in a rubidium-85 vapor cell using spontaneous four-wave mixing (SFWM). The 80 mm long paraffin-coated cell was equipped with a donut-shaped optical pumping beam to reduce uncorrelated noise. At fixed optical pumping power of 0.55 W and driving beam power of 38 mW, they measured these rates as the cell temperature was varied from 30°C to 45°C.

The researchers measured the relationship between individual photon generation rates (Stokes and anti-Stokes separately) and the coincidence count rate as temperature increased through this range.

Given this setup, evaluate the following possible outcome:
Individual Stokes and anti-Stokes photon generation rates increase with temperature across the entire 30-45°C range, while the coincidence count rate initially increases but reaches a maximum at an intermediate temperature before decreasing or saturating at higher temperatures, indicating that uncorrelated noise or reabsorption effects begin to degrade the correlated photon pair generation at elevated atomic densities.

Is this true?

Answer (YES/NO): YES